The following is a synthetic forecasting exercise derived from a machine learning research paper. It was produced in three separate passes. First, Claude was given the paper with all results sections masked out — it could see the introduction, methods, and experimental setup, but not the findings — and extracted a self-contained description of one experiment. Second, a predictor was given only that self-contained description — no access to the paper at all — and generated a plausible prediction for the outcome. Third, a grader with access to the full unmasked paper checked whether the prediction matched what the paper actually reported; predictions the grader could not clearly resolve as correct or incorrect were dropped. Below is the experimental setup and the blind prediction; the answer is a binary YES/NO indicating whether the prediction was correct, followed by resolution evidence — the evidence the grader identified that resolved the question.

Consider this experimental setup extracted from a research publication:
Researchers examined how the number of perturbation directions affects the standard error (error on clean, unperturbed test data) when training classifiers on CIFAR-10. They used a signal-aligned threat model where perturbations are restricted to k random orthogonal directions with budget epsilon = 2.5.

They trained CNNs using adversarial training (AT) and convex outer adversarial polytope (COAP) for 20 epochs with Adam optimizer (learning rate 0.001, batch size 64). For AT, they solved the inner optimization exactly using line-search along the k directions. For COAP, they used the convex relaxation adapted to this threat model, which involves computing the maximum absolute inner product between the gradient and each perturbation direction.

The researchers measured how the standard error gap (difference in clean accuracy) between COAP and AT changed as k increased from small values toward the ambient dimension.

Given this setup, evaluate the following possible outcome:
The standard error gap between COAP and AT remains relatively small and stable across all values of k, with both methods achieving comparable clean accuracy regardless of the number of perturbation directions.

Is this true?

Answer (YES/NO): NO